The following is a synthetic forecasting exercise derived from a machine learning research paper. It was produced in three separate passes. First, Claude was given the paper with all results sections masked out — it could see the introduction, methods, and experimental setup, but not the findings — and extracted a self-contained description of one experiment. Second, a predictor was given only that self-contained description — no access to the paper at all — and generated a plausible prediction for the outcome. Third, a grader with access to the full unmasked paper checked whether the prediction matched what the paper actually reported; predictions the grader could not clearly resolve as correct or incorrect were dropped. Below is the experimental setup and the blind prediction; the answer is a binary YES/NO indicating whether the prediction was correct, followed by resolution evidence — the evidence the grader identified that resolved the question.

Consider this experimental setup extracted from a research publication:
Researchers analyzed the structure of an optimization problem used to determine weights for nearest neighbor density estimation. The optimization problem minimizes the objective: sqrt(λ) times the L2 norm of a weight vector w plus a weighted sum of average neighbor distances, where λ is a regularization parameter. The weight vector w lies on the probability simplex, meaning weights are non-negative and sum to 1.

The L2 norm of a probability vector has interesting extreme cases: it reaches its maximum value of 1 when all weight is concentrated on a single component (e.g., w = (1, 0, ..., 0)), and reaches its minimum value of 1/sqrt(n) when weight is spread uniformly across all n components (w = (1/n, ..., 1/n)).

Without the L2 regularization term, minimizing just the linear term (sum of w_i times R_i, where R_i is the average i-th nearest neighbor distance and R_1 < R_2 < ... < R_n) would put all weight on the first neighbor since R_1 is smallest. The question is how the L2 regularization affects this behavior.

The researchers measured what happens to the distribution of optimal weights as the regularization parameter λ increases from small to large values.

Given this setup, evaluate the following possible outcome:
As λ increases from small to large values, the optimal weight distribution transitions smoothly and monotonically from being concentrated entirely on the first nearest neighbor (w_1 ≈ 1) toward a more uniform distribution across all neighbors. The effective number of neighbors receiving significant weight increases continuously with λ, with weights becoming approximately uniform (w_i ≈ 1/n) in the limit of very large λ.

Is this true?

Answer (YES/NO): NO